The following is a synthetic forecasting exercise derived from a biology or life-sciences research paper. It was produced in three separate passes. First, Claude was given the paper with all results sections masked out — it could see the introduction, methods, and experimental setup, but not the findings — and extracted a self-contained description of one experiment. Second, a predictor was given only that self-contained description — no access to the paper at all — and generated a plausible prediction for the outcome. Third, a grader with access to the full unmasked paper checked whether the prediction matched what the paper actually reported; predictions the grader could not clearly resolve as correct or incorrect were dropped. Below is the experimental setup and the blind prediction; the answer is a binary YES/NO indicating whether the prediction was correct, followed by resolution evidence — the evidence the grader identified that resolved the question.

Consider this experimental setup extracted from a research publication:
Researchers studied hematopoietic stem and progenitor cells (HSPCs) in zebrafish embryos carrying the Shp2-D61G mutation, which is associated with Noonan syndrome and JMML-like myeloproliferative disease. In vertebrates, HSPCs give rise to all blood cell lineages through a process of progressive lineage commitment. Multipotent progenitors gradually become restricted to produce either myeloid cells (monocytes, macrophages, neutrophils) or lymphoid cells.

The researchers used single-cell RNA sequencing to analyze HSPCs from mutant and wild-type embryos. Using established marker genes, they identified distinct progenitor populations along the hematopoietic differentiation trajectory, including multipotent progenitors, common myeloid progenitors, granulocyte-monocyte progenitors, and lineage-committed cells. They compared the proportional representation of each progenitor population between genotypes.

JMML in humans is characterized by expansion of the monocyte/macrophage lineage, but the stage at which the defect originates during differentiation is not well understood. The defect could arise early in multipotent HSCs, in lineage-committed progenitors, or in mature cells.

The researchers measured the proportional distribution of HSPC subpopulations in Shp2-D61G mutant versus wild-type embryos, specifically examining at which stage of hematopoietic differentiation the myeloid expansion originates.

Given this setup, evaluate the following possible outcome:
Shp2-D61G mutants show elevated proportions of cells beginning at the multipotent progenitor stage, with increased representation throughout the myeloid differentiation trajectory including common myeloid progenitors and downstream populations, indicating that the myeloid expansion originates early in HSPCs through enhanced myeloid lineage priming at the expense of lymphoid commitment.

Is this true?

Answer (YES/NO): NO